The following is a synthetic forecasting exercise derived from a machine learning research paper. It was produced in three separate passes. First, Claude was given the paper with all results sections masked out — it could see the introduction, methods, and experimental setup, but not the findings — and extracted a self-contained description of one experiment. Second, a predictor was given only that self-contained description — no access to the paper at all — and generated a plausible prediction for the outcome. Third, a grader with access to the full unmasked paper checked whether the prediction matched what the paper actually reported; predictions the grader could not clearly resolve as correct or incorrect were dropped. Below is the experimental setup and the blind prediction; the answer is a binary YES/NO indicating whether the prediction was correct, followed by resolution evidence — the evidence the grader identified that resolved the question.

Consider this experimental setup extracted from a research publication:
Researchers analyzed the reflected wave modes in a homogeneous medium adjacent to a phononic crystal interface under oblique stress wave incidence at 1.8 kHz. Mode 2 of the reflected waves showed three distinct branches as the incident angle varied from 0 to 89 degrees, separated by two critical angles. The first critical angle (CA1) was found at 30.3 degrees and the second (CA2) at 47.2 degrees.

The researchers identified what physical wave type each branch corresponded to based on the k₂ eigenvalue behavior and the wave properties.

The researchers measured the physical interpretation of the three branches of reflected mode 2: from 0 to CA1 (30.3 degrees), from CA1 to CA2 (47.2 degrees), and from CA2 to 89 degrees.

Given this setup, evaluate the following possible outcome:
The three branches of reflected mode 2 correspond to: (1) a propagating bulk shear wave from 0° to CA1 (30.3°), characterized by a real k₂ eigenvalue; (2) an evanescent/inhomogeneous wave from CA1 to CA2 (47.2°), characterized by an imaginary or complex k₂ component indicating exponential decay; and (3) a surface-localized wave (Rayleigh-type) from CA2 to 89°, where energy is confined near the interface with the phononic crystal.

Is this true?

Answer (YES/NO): NO